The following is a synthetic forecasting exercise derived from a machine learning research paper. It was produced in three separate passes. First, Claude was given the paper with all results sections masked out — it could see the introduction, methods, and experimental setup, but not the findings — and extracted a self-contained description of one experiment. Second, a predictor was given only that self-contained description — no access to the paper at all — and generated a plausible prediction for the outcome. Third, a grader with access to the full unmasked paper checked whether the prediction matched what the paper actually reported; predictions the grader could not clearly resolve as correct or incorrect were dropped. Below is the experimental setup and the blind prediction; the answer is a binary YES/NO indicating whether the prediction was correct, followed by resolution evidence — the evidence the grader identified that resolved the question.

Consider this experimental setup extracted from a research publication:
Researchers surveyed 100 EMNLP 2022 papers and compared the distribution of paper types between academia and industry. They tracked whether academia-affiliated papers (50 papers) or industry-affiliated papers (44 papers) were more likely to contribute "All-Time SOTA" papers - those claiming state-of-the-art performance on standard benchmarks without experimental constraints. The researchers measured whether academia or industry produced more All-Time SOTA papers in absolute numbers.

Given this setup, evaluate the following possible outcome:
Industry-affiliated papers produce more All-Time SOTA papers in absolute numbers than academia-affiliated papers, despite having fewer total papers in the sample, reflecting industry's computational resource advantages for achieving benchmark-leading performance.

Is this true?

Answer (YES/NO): NO